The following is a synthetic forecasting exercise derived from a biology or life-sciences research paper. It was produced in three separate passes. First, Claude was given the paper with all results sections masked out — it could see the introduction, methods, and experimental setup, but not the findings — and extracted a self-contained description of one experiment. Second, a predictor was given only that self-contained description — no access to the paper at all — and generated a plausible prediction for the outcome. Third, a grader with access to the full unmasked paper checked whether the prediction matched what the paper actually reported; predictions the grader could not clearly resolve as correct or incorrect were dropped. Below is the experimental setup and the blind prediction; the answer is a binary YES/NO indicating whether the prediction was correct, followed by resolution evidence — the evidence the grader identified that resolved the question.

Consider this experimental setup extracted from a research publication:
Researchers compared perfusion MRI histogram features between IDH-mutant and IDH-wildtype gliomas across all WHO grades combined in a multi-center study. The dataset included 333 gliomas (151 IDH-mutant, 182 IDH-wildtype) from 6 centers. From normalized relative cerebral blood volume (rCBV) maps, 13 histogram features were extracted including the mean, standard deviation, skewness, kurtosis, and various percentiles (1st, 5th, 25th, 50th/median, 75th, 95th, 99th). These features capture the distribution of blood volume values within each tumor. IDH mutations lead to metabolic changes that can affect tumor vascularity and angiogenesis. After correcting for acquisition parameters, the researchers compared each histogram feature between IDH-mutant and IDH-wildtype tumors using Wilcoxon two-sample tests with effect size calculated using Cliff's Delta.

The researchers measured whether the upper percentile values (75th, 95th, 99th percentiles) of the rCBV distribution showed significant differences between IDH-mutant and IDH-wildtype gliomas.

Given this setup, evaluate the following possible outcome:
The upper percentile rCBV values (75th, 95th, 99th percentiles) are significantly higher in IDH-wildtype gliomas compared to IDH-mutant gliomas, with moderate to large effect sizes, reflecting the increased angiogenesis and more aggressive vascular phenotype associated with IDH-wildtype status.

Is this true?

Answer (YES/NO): YES